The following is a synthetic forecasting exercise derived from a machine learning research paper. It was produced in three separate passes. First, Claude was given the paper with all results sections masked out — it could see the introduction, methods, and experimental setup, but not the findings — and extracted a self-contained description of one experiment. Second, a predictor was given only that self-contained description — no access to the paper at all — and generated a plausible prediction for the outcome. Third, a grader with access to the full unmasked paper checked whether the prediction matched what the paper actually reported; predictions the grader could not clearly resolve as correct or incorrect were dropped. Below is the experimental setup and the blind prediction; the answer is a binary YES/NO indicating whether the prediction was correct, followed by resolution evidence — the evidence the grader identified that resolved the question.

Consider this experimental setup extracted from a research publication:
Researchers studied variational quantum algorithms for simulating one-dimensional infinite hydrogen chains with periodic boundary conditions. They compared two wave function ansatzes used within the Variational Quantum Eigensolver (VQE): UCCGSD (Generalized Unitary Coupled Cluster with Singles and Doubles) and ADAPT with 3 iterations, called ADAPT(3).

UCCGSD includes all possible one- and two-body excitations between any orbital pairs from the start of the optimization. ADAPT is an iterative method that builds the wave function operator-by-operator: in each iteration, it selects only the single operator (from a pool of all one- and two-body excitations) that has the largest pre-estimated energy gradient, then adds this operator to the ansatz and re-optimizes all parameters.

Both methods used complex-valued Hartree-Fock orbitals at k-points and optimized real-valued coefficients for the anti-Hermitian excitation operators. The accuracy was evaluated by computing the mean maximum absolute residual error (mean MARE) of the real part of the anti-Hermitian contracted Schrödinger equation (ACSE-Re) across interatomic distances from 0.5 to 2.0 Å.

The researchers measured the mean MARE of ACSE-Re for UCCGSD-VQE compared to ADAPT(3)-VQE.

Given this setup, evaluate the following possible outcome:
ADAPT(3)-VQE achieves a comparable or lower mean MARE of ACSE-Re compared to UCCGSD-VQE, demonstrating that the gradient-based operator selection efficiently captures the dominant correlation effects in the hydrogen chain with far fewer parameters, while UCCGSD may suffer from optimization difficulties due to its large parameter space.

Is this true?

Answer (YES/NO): YES